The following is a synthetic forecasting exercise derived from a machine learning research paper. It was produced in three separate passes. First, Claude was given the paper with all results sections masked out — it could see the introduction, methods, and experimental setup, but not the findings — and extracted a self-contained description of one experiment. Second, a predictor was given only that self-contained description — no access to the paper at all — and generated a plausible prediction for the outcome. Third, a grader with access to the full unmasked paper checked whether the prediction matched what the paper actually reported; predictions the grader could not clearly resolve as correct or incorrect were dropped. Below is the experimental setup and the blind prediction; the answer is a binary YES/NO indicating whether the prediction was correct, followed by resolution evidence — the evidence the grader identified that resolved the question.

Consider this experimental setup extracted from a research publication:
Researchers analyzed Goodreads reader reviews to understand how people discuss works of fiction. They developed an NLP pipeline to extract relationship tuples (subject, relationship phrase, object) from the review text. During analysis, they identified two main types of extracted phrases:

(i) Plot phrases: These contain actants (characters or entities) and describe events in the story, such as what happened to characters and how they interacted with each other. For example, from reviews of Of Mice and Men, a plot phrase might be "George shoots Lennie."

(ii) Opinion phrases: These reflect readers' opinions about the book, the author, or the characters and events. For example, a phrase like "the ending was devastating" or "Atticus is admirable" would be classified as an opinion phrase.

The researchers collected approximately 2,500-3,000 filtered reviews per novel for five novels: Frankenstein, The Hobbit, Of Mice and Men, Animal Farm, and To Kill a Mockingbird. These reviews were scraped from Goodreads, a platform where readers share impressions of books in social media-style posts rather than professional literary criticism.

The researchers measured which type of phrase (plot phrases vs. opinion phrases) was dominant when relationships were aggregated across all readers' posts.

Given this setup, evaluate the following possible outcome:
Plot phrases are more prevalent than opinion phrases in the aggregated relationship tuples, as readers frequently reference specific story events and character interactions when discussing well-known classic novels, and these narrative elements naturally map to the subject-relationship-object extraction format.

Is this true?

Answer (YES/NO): NO